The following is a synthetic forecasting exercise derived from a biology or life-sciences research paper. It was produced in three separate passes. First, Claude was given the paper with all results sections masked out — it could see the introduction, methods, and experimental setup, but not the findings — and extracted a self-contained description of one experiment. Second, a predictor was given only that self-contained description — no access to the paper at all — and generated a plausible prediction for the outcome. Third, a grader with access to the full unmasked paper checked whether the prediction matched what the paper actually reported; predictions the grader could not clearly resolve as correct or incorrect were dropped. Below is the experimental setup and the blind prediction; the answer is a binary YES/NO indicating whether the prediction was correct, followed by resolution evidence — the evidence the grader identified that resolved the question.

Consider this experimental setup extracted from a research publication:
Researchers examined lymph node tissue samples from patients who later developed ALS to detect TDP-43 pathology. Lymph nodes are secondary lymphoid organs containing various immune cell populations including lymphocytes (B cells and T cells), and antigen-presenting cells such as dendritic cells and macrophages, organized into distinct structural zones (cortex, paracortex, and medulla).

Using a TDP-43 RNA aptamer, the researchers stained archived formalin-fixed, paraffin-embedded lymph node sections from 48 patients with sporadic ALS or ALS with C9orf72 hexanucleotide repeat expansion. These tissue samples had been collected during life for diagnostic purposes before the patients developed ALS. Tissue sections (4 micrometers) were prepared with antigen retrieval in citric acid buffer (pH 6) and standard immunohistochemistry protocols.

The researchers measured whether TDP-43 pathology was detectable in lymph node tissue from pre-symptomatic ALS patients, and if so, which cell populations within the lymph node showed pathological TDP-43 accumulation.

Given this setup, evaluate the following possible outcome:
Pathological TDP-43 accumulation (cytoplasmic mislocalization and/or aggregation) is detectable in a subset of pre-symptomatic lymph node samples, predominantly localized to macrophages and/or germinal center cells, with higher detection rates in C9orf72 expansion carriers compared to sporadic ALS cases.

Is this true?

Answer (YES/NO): NO